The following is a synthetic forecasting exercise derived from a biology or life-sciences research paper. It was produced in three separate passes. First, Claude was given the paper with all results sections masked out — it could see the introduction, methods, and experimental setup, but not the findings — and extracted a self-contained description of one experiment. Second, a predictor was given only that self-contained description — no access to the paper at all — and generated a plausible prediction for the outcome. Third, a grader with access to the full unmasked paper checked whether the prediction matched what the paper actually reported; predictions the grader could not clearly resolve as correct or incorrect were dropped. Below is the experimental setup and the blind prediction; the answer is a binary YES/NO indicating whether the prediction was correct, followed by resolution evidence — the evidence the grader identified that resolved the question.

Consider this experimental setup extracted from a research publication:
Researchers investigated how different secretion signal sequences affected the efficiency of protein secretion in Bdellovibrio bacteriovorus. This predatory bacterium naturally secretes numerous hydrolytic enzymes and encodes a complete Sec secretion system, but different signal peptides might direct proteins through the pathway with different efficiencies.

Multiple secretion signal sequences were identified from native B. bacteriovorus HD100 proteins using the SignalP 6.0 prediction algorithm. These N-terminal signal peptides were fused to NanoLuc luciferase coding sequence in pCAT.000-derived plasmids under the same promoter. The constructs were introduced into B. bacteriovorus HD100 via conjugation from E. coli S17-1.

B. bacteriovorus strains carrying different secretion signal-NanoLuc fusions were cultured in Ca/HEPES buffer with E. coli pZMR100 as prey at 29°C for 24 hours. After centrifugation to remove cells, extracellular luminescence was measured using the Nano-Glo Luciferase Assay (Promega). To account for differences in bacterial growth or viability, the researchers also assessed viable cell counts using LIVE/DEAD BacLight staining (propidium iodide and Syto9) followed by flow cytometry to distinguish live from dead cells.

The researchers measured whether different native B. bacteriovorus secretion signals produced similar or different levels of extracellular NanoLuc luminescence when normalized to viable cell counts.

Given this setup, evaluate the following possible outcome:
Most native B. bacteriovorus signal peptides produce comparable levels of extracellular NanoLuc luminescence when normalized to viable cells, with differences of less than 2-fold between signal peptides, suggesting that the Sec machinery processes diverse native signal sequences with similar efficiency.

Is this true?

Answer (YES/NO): NO